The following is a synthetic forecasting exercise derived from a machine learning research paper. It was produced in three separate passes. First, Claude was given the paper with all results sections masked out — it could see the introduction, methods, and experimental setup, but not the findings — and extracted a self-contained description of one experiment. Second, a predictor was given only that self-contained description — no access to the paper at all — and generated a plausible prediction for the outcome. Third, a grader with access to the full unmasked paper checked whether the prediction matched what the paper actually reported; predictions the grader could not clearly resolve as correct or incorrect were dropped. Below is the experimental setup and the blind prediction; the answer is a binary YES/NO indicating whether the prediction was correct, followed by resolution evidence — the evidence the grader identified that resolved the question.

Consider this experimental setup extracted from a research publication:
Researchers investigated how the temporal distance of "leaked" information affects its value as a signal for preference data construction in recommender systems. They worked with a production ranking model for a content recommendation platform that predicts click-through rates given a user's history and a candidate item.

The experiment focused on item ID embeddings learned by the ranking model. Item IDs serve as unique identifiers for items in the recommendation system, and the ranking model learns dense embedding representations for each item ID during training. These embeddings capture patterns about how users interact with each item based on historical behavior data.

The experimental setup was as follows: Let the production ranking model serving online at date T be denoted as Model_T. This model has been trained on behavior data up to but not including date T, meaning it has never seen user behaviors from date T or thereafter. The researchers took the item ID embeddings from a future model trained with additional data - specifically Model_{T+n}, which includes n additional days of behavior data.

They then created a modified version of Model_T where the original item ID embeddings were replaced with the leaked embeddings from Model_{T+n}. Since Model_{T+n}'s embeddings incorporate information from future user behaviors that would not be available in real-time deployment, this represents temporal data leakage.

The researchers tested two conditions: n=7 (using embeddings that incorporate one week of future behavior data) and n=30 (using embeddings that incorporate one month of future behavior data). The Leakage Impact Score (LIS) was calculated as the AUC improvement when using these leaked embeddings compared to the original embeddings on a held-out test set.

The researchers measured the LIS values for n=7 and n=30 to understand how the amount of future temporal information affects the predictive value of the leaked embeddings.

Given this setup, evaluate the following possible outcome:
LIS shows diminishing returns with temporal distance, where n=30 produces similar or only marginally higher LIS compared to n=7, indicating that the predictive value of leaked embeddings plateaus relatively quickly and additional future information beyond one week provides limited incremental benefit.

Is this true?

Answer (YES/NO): NO